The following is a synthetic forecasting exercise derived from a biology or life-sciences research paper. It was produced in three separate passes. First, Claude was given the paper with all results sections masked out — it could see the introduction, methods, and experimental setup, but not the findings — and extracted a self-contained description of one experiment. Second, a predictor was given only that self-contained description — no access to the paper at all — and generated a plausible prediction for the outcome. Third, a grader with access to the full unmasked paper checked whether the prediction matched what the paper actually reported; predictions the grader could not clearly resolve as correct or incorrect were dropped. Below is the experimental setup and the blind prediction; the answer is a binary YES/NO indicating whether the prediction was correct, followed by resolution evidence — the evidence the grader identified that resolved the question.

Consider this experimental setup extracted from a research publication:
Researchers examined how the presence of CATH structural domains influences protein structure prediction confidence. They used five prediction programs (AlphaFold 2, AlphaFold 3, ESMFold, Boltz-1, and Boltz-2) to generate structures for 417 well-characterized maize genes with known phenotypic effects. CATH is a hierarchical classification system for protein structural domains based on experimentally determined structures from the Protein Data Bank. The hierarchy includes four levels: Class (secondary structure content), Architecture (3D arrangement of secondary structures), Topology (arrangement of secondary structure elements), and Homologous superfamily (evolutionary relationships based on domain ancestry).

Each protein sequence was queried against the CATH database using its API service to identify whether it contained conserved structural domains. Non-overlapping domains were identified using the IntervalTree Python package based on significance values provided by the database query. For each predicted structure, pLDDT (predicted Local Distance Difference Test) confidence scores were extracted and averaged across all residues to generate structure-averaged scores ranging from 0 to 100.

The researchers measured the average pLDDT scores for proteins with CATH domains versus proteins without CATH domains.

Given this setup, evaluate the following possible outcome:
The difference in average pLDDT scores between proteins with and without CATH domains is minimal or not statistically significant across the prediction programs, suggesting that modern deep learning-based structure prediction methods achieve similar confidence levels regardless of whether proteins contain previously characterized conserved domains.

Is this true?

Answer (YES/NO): NO